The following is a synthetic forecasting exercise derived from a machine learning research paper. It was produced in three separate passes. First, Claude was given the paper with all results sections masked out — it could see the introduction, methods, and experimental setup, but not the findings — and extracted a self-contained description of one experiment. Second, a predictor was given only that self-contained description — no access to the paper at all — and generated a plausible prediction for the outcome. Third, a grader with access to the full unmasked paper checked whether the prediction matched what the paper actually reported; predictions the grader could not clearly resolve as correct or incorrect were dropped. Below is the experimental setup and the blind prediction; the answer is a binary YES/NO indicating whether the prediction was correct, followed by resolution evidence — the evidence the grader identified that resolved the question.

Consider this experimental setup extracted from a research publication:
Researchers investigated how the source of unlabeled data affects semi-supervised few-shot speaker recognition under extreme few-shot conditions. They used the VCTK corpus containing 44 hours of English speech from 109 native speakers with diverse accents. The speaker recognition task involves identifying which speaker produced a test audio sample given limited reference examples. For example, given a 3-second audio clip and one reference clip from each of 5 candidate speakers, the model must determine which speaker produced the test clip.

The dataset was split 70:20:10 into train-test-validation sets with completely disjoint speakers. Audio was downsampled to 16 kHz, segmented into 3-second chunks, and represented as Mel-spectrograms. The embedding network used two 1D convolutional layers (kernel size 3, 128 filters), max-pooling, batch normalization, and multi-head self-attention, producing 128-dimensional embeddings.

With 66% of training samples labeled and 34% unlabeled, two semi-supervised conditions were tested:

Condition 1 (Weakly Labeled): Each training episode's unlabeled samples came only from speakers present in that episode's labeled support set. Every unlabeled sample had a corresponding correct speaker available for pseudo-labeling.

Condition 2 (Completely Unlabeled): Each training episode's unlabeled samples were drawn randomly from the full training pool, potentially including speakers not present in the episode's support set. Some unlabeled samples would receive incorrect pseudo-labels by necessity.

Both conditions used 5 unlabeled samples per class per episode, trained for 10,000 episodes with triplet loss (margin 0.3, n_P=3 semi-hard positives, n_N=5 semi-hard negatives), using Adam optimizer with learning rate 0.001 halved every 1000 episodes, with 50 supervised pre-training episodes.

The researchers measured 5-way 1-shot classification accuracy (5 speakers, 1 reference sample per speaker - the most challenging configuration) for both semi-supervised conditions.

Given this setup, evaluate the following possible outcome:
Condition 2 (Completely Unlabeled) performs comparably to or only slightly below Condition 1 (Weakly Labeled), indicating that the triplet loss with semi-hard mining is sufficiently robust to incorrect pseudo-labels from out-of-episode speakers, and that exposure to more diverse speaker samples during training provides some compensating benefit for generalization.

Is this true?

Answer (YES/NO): NO